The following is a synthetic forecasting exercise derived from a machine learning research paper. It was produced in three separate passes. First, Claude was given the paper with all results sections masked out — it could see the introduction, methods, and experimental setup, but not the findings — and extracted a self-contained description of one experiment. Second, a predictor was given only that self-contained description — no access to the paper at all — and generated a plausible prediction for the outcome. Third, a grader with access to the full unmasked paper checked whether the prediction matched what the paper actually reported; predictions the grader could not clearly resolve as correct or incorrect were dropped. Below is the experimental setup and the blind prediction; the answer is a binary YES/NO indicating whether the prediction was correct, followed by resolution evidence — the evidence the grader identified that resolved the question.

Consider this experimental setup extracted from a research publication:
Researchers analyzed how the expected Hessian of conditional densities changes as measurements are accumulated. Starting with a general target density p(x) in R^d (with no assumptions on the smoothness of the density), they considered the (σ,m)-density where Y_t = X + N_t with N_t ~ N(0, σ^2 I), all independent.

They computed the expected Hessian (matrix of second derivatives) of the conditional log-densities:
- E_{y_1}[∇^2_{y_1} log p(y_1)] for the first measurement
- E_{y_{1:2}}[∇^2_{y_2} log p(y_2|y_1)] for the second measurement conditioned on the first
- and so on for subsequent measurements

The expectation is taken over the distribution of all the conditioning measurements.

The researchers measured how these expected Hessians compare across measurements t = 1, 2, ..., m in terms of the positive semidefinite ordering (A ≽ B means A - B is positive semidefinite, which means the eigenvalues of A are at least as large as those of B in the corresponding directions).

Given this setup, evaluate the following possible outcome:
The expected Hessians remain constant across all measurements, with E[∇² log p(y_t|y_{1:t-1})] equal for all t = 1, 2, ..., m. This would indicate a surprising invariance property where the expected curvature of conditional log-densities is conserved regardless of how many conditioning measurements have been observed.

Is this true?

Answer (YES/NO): NO